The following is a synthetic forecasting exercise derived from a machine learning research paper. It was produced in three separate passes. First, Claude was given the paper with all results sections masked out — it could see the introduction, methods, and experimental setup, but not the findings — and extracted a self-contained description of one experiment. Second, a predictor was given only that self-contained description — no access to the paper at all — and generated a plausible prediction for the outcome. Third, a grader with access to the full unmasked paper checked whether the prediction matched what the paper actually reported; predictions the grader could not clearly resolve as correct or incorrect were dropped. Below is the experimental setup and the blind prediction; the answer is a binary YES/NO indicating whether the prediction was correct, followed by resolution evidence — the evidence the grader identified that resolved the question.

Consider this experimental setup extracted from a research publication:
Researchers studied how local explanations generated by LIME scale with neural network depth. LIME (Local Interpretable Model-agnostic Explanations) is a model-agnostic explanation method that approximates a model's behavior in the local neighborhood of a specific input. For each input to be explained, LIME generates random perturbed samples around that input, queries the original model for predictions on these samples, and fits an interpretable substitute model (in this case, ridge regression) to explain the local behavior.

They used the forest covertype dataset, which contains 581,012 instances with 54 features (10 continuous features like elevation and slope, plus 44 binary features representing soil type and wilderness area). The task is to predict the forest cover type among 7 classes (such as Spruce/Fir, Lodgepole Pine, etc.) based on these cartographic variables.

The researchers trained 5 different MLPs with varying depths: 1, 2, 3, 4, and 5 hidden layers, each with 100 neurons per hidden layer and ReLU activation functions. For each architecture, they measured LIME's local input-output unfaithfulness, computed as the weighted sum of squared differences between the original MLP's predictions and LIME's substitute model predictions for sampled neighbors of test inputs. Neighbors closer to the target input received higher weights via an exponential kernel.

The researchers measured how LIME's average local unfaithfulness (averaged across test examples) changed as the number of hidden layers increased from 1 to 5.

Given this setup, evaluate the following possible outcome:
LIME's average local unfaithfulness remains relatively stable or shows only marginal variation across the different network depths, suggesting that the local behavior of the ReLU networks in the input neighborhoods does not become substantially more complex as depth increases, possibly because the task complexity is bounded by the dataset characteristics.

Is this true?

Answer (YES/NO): NO